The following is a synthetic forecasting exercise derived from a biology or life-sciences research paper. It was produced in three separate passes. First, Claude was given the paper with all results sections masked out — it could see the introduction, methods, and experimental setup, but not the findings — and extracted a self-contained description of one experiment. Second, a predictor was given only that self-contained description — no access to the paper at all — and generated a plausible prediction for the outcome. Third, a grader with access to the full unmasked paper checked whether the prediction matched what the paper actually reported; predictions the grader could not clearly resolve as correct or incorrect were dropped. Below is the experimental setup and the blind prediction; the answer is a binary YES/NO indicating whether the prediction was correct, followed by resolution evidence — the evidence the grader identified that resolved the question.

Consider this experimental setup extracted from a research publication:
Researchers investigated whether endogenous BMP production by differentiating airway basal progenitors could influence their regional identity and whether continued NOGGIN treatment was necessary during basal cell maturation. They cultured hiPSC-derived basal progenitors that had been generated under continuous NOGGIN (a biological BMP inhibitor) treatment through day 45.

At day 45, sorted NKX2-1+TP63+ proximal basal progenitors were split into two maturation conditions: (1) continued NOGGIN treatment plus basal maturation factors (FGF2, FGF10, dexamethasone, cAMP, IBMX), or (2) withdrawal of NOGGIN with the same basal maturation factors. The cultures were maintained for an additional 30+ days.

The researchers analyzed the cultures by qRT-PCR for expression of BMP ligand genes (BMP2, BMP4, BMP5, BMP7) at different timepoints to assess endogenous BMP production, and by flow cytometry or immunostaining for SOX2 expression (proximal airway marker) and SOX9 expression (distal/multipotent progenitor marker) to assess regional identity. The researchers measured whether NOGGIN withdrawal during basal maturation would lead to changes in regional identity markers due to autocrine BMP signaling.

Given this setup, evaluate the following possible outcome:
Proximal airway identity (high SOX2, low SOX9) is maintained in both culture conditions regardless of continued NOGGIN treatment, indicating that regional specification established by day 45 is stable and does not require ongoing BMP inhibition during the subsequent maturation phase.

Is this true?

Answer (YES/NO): NO